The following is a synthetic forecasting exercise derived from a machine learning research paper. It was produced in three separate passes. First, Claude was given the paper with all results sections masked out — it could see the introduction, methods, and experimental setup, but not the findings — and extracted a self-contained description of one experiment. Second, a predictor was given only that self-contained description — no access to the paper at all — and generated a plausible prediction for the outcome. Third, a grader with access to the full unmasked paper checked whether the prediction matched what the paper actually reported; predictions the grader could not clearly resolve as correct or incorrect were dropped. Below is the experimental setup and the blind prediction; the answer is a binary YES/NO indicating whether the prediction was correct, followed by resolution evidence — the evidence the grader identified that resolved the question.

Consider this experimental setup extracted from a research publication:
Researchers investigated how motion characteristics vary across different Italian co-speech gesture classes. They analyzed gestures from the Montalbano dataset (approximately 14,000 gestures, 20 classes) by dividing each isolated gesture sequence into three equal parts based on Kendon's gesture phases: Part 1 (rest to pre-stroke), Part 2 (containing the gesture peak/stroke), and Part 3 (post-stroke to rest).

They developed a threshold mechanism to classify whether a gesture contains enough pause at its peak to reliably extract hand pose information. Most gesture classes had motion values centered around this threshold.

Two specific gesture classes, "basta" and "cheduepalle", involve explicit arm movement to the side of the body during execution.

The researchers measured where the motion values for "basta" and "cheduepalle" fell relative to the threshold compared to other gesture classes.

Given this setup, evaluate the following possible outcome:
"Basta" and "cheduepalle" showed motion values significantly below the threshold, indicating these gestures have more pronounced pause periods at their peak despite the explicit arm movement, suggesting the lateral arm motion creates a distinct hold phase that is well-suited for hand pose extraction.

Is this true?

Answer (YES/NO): NO